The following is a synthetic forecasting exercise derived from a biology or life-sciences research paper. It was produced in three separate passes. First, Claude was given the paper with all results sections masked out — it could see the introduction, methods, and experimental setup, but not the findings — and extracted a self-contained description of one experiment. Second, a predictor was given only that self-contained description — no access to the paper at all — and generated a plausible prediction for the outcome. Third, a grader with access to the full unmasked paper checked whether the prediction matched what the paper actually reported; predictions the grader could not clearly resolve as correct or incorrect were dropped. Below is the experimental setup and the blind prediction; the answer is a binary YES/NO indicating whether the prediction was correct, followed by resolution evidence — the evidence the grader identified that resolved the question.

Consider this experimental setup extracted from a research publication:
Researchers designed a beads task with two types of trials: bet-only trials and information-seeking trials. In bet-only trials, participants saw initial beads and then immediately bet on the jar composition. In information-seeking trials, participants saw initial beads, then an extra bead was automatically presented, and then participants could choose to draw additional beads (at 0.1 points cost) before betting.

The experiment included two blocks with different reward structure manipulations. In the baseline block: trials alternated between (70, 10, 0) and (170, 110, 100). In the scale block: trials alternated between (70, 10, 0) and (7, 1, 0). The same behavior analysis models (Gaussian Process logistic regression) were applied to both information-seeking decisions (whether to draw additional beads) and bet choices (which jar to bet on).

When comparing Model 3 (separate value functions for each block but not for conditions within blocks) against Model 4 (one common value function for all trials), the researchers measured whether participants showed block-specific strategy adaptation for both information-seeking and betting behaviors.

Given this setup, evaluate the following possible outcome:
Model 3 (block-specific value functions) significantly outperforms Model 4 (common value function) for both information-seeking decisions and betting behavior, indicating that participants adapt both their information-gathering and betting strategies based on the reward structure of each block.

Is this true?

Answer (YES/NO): NO